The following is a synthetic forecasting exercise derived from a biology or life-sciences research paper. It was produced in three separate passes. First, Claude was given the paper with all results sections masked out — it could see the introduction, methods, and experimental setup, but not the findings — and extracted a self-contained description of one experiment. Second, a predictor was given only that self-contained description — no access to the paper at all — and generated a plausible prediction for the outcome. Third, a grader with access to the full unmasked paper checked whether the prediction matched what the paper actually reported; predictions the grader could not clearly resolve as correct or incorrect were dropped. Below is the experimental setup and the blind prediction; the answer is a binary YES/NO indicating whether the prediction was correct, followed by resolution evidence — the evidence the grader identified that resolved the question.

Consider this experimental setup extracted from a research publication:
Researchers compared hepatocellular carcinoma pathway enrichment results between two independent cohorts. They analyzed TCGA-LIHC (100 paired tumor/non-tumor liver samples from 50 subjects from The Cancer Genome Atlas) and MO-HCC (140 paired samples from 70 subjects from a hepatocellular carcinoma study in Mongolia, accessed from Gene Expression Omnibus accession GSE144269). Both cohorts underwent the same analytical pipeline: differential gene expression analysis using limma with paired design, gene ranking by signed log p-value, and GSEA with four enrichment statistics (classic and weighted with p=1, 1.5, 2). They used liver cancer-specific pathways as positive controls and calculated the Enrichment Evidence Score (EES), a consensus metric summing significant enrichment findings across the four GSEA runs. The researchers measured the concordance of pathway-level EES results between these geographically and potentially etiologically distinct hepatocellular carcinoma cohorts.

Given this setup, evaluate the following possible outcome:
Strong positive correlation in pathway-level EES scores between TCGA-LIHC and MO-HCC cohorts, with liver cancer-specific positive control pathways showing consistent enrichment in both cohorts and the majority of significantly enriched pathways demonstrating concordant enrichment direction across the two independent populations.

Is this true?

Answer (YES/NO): YES